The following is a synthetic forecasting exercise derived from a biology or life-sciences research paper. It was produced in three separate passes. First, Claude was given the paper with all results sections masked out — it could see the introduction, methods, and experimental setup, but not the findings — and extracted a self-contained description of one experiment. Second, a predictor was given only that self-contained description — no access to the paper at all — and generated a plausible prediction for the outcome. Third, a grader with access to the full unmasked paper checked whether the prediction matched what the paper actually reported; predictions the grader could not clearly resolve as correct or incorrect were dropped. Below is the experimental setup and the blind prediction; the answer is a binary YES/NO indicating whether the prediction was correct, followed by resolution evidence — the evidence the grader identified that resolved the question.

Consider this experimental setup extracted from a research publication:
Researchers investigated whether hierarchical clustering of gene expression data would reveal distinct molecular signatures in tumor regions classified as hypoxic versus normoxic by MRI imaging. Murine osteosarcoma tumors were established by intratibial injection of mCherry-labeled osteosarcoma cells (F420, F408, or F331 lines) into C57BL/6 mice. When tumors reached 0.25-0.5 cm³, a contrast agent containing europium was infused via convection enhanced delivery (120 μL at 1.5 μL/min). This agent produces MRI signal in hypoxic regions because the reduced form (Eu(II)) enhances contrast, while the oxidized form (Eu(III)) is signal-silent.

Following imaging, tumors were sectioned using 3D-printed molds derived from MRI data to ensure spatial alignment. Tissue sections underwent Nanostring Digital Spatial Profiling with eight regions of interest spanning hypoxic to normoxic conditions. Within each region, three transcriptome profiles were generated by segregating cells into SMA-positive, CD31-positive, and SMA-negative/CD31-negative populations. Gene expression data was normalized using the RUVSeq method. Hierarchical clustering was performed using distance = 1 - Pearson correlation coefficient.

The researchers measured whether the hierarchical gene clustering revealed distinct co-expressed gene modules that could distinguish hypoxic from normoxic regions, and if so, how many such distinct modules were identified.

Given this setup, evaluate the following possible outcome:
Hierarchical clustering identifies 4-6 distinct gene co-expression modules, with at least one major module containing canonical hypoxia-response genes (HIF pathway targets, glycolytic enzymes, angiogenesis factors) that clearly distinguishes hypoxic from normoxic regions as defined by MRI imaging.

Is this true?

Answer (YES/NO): NO